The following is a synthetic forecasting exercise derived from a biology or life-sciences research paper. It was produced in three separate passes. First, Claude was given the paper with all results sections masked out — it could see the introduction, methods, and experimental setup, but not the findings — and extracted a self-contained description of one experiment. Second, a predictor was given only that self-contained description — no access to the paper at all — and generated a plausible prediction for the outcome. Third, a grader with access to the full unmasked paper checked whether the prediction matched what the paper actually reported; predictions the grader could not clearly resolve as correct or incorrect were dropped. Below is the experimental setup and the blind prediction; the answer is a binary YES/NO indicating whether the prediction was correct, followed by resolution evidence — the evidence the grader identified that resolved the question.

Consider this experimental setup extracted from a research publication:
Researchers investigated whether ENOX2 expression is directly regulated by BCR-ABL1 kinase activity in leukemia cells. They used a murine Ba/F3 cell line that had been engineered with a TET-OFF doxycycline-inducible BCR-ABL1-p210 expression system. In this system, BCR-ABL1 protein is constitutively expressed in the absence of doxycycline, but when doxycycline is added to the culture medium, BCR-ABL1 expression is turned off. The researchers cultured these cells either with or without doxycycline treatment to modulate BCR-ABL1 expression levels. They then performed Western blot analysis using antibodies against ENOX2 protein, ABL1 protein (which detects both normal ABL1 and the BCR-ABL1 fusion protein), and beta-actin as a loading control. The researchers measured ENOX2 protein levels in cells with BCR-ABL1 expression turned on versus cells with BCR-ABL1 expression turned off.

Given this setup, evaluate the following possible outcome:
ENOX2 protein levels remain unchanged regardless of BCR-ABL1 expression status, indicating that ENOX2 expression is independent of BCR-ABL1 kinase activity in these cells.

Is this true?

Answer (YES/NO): NO